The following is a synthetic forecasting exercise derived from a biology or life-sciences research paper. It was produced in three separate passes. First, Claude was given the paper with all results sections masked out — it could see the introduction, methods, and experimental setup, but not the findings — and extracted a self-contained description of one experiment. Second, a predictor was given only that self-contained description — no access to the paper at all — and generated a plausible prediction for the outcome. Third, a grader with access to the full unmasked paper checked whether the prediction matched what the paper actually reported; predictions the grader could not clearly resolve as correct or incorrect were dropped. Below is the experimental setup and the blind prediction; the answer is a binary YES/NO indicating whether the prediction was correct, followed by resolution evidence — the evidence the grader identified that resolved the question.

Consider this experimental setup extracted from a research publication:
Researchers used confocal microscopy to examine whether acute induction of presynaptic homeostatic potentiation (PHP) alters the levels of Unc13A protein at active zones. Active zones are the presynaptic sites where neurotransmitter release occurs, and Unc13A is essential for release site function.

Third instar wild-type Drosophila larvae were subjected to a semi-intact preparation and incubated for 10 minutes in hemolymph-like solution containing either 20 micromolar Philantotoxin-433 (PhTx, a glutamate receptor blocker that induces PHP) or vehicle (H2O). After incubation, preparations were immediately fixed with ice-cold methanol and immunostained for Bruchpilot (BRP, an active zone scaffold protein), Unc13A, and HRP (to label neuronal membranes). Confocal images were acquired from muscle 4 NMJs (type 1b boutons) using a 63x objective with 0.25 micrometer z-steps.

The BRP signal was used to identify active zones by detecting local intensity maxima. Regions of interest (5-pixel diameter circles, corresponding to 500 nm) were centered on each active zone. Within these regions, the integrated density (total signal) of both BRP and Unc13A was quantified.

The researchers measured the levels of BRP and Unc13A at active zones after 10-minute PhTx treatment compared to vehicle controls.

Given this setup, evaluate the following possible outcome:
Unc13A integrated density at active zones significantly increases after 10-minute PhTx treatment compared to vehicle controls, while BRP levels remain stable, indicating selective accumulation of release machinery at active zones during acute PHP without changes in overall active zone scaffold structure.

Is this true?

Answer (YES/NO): NO